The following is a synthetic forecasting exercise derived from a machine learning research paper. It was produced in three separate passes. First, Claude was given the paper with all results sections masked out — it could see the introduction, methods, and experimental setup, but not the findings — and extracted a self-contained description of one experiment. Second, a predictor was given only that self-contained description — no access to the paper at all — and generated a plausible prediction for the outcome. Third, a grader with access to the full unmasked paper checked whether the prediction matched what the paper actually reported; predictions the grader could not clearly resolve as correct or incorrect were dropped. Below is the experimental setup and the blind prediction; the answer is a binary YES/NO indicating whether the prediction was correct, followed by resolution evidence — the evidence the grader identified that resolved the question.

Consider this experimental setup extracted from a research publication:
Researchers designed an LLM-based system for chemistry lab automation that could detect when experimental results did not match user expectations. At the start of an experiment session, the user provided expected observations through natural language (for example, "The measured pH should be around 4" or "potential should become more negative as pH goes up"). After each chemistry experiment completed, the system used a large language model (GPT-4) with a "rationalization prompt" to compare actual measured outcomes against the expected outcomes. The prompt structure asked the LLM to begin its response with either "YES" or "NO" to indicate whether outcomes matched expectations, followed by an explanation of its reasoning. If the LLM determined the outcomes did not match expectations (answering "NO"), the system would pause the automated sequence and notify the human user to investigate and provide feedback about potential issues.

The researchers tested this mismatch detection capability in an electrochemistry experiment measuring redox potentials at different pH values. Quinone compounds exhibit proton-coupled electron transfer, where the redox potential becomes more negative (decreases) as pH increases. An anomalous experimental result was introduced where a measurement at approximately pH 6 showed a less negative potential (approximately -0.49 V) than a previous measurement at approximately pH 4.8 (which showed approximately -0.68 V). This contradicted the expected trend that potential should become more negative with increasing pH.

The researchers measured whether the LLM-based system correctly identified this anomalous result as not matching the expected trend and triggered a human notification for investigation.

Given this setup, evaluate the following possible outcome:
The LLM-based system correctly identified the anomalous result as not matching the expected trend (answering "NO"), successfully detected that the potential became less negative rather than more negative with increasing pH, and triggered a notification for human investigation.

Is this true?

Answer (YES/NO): YES